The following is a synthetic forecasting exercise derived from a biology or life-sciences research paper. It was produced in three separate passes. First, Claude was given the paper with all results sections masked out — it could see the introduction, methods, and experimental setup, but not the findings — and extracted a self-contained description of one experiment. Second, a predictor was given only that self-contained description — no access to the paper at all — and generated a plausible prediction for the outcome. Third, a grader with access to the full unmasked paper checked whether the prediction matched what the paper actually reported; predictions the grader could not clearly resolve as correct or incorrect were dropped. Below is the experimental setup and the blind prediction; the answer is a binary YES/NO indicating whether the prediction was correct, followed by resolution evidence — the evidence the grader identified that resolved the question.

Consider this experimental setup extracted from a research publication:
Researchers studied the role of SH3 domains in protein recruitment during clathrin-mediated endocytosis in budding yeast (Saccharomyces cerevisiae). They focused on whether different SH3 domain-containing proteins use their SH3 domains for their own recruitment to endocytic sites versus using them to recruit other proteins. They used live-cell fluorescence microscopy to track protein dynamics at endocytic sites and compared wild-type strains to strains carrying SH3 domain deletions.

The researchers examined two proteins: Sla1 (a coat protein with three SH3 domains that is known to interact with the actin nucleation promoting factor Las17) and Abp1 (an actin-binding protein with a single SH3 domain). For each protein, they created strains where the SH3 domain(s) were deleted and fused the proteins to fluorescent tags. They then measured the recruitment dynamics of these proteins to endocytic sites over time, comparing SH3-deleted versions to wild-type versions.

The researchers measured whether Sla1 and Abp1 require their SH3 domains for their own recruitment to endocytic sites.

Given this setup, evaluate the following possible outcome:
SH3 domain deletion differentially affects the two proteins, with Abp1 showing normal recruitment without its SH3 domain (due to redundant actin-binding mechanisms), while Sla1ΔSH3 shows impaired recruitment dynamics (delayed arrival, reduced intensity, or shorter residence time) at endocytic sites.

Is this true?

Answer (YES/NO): NO